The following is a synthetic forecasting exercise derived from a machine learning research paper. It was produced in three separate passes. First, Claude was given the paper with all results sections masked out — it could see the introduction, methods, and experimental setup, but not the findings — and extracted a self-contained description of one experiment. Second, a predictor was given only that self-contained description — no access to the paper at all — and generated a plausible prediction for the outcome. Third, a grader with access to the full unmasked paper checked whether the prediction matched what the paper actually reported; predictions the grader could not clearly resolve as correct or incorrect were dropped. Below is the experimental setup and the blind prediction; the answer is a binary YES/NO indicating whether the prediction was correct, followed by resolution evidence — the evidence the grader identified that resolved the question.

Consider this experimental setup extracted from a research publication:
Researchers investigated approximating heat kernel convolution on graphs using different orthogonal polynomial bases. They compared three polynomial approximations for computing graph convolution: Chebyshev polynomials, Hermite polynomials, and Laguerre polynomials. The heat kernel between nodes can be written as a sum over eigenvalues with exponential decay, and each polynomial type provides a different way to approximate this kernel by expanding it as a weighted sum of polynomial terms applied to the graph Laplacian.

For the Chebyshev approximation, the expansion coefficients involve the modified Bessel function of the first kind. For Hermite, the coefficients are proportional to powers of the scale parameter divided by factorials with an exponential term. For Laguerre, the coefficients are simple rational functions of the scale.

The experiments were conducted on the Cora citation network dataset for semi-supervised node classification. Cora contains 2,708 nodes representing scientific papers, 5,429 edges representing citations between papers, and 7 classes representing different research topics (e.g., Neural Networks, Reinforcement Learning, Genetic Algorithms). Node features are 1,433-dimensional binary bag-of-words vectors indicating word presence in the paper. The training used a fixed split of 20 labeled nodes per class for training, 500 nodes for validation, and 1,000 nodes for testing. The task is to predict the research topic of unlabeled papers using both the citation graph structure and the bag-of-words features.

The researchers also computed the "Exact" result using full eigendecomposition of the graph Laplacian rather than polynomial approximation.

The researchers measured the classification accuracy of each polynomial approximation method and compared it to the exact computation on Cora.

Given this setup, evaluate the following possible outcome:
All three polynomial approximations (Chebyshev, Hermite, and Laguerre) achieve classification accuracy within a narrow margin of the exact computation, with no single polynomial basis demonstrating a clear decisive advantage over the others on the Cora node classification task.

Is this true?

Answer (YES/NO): NO